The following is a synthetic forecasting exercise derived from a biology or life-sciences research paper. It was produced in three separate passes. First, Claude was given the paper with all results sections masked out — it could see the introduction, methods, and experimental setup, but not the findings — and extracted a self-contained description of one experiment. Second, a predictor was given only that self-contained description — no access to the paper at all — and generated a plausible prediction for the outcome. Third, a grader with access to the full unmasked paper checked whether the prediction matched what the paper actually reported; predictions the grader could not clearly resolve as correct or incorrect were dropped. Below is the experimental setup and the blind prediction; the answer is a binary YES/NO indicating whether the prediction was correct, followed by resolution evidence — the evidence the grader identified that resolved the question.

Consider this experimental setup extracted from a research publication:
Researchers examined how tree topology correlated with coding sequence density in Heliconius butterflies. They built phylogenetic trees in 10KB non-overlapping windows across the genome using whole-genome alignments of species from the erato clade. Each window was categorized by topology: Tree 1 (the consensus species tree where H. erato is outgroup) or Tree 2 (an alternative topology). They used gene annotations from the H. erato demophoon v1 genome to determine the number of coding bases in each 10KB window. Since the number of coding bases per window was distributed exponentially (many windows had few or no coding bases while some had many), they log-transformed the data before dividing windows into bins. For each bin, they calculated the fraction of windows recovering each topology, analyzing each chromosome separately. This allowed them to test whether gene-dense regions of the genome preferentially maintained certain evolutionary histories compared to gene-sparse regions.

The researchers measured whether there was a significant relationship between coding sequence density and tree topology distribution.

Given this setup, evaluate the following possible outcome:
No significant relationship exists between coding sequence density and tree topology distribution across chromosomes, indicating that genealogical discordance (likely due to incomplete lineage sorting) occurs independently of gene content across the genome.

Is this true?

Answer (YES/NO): NO